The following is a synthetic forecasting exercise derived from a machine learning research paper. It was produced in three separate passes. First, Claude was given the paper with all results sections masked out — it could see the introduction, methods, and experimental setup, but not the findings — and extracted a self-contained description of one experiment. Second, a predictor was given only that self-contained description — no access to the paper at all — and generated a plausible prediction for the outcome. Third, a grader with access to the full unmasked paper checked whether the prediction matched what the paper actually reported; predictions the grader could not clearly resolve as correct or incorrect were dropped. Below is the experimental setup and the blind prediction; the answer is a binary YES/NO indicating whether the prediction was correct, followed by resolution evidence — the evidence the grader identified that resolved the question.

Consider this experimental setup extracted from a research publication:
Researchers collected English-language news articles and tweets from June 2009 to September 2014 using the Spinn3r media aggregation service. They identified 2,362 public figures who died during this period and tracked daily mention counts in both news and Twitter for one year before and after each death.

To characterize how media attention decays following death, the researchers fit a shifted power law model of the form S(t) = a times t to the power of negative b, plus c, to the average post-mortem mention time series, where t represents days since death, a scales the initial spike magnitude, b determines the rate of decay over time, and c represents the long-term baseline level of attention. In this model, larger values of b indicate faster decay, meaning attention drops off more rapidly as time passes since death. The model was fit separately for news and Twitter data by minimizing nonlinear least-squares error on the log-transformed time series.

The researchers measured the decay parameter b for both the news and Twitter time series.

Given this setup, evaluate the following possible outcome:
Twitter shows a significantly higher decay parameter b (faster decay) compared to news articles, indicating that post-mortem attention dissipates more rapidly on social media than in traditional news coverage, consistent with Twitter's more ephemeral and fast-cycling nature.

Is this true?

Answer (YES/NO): NO